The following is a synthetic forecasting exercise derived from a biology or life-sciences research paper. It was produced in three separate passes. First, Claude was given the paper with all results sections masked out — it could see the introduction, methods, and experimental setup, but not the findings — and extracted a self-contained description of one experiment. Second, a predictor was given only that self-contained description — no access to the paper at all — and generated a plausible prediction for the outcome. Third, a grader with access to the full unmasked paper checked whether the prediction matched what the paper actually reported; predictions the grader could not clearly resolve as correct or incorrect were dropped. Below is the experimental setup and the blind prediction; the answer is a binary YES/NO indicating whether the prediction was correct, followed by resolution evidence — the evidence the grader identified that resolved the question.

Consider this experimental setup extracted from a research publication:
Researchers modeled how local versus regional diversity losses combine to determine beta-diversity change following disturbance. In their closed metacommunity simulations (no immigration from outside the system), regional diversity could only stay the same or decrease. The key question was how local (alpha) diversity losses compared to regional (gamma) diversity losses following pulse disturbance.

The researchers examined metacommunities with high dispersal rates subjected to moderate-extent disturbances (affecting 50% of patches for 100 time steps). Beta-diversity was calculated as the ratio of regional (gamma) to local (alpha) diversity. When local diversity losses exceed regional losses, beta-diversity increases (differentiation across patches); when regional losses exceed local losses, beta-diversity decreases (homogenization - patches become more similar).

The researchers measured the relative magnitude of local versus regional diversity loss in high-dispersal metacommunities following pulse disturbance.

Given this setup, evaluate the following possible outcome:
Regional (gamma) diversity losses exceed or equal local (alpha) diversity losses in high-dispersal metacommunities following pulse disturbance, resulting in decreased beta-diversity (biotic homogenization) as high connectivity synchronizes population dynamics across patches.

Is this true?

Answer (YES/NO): YES